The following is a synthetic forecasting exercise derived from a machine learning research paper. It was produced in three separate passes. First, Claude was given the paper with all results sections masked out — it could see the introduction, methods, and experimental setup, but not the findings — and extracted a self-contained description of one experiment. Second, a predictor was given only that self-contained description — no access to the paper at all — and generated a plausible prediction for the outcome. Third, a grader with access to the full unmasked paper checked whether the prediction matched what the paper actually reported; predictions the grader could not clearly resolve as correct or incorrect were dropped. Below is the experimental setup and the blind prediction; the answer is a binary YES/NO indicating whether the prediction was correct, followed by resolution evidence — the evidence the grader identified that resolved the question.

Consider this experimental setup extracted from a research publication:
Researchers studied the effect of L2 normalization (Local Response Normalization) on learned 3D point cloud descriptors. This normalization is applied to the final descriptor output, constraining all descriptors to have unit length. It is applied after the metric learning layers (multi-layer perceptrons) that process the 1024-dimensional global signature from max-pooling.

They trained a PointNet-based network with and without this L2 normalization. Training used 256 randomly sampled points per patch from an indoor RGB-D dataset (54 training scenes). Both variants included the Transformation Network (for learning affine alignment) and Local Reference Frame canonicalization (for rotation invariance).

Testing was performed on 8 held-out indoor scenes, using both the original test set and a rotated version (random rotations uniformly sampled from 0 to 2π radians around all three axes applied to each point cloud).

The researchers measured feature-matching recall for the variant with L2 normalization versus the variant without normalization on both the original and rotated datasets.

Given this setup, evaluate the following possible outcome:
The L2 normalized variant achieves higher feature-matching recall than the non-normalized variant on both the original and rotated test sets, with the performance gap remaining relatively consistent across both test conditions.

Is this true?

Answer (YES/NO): YES